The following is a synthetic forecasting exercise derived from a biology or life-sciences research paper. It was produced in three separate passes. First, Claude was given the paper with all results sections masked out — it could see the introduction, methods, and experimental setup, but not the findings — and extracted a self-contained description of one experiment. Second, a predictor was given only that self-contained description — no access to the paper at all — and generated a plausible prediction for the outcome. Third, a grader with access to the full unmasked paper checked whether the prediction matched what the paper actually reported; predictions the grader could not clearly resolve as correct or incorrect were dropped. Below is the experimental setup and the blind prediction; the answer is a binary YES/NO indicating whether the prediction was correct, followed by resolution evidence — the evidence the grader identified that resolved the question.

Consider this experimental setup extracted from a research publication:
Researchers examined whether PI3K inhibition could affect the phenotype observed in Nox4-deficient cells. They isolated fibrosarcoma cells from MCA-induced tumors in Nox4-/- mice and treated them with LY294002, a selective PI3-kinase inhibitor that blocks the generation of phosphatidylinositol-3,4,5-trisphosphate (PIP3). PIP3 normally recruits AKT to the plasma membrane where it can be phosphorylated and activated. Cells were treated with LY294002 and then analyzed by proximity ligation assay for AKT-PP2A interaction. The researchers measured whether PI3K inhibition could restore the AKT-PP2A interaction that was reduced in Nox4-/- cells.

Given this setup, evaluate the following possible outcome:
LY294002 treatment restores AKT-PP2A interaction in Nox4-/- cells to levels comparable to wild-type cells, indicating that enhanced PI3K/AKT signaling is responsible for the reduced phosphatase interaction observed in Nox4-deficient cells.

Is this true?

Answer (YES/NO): NO